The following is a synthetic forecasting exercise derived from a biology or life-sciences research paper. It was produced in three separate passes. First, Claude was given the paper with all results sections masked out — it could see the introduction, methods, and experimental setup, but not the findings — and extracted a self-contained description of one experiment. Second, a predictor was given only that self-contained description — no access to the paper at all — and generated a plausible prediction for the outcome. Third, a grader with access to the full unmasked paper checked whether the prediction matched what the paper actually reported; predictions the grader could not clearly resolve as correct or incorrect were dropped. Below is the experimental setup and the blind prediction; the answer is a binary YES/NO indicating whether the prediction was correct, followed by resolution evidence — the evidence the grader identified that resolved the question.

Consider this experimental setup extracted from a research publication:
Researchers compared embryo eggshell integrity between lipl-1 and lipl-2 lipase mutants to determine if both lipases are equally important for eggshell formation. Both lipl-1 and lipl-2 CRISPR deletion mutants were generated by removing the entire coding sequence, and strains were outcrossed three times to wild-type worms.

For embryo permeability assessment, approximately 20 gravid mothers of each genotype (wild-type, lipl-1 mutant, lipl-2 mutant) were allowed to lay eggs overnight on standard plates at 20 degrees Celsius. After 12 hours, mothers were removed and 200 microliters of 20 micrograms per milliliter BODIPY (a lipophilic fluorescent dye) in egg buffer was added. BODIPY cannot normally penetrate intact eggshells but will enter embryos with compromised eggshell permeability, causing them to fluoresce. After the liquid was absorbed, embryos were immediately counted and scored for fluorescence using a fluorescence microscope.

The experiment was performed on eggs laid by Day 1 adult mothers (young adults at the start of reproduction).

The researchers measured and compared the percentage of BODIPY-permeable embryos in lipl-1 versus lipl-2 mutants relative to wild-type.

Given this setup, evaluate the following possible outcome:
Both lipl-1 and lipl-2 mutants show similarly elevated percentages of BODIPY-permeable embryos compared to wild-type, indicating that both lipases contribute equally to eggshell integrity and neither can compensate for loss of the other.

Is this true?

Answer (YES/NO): NO